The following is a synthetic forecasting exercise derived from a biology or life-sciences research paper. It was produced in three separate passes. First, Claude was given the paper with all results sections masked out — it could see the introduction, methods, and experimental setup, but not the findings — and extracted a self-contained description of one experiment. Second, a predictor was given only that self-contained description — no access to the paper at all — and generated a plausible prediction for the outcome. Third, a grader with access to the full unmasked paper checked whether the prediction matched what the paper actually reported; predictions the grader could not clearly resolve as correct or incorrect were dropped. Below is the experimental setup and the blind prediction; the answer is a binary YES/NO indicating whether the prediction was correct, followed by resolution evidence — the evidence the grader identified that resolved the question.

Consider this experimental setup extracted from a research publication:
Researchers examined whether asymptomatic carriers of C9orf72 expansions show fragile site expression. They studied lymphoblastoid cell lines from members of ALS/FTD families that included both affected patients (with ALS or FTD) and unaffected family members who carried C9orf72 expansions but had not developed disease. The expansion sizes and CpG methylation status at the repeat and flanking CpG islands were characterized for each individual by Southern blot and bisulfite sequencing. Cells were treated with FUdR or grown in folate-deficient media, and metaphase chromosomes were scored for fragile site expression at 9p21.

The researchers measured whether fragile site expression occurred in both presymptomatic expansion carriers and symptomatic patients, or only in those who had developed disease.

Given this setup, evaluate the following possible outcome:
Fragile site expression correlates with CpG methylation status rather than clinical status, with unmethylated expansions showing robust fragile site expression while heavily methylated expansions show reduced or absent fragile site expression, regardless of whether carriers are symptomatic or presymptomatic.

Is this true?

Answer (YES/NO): NO